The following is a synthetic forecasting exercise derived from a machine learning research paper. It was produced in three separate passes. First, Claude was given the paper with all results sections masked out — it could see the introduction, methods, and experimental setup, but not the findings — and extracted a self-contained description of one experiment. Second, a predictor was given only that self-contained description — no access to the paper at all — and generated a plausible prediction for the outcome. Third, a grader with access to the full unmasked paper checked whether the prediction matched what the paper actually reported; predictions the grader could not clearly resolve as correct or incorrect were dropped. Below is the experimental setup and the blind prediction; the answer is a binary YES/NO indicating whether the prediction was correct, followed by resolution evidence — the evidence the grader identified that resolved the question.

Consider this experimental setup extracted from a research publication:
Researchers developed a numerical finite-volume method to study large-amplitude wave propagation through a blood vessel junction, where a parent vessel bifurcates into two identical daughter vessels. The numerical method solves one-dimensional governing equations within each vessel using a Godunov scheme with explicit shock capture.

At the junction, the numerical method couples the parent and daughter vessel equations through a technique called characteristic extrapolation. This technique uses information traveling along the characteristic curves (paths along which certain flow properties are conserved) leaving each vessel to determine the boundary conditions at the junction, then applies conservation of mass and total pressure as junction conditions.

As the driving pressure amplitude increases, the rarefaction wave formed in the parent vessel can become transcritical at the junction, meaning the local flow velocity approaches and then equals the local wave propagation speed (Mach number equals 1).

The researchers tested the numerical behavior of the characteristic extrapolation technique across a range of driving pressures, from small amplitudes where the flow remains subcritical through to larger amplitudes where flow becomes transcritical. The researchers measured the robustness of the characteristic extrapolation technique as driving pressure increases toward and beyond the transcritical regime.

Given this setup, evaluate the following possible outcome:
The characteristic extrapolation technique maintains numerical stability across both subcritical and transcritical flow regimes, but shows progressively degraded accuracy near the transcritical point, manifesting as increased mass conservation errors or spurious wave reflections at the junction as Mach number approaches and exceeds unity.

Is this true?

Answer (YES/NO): NO